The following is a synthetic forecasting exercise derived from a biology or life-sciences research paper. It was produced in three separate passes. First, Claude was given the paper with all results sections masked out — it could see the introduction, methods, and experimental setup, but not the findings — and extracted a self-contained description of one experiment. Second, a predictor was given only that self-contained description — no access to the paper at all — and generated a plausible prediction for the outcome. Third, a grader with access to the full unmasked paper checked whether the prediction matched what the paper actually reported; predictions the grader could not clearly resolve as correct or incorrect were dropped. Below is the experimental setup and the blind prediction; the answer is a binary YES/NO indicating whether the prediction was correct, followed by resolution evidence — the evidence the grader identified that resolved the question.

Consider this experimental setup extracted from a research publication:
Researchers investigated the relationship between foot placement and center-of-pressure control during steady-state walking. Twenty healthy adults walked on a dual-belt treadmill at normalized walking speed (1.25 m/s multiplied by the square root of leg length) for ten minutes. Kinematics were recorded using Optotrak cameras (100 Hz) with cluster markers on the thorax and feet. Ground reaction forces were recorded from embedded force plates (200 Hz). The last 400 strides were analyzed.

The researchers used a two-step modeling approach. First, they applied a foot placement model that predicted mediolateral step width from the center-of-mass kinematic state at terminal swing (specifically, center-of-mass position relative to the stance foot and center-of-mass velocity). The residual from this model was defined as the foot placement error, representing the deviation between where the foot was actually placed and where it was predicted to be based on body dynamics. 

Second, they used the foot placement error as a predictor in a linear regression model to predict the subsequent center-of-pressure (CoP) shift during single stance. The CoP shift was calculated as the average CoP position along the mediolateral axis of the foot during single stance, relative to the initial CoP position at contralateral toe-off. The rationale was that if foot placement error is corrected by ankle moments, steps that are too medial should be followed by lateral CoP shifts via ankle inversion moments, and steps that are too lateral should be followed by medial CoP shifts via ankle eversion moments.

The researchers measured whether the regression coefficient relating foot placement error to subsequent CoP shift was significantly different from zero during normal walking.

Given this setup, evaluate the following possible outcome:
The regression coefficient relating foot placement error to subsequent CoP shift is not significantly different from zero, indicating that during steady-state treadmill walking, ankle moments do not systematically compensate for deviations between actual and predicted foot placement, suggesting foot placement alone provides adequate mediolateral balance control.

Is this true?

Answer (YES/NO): NO